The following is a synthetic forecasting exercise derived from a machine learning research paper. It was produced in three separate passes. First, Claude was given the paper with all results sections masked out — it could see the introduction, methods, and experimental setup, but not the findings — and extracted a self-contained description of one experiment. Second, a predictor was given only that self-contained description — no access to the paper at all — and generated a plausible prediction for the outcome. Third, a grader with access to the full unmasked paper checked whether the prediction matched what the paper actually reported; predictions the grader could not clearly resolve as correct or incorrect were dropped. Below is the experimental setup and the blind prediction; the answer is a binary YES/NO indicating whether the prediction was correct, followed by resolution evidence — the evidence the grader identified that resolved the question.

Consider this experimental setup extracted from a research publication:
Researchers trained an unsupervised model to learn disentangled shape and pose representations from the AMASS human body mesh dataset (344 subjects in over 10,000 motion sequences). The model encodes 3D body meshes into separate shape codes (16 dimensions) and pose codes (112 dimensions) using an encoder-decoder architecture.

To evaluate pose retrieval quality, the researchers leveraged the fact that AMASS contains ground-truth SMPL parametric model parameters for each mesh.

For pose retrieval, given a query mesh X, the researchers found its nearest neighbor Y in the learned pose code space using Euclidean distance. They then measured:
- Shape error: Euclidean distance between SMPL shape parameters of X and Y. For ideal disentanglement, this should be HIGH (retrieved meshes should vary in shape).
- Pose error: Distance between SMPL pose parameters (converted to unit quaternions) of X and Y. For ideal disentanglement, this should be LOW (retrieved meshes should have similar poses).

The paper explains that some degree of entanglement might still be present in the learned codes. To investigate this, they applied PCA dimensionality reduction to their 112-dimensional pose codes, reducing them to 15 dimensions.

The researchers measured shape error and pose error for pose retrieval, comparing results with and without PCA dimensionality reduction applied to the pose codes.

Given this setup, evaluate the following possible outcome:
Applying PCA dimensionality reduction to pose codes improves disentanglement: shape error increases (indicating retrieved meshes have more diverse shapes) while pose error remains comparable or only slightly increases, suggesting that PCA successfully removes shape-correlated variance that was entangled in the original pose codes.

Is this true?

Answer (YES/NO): YES